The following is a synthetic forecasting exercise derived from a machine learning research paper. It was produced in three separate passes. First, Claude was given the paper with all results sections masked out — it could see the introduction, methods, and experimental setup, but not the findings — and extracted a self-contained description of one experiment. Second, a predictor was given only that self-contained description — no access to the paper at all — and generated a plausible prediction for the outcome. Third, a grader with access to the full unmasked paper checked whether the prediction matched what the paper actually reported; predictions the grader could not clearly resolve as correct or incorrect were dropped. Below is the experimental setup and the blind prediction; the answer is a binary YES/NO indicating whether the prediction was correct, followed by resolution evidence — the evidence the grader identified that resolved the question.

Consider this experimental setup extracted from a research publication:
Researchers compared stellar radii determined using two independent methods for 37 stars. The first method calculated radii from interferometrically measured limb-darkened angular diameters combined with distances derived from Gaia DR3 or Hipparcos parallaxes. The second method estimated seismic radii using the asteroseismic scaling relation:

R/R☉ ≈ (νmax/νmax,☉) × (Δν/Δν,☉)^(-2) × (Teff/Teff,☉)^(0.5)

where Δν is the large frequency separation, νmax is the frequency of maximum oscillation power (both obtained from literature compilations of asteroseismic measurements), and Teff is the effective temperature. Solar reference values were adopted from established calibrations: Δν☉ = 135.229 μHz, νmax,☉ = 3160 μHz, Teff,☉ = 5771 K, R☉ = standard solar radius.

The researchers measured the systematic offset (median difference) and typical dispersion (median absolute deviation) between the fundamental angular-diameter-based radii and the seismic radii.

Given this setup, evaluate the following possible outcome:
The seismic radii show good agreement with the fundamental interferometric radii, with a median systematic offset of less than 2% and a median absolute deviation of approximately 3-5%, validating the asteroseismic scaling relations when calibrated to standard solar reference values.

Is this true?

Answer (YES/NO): YES